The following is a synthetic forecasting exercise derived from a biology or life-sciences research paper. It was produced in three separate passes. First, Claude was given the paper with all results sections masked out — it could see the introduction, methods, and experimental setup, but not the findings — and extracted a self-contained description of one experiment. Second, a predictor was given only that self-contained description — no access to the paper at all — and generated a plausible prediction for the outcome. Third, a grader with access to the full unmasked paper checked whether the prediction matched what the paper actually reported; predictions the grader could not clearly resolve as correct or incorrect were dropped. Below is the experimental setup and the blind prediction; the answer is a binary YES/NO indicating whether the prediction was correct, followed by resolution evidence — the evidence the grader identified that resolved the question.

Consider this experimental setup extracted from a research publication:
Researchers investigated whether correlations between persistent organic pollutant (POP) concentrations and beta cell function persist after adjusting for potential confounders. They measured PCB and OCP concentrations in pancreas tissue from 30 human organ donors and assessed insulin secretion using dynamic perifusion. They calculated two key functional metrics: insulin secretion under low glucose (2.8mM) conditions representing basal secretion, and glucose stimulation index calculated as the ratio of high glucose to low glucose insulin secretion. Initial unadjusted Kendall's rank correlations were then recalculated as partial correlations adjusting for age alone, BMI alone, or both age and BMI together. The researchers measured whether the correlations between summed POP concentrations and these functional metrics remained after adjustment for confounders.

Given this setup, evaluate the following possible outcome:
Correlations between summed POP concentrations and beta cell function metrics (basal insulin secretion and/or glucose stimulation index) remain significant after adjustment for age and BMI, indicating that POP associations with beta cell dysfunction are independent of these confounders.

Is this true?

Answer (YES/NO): YES